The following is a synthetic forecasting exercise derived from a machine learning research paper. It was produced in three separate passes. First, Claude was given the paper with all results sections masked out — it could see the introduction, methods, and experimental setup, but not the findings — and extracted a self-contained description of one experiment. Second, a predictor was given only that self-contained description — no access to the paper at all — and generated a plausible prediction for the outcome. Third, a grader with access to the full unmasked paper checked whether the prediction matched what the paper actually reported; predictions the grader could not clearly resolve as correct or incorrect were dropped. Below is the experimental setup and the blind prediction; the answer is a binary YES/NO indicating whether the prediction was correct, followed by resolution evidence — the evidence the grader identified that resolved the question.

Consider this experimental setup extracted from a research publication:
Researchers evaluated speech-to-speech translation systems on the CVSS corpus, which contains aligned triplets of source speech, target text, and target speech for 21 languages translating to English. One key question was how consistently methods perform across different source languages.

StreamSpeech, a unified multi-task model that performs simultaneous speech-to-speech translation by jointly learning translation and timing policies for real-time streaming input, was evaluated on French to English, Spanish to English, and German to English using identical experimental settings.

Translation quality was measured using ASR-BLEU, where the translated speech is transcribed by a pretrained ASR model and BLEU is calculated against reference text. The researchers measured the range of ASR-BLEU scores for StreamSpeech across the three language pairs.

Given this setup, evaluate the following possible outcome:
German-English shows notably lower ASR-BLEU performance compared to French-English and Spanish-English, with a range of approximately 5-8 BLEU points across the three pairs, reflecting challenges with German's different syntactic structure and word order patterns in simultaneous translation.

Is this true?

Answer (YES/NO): NO